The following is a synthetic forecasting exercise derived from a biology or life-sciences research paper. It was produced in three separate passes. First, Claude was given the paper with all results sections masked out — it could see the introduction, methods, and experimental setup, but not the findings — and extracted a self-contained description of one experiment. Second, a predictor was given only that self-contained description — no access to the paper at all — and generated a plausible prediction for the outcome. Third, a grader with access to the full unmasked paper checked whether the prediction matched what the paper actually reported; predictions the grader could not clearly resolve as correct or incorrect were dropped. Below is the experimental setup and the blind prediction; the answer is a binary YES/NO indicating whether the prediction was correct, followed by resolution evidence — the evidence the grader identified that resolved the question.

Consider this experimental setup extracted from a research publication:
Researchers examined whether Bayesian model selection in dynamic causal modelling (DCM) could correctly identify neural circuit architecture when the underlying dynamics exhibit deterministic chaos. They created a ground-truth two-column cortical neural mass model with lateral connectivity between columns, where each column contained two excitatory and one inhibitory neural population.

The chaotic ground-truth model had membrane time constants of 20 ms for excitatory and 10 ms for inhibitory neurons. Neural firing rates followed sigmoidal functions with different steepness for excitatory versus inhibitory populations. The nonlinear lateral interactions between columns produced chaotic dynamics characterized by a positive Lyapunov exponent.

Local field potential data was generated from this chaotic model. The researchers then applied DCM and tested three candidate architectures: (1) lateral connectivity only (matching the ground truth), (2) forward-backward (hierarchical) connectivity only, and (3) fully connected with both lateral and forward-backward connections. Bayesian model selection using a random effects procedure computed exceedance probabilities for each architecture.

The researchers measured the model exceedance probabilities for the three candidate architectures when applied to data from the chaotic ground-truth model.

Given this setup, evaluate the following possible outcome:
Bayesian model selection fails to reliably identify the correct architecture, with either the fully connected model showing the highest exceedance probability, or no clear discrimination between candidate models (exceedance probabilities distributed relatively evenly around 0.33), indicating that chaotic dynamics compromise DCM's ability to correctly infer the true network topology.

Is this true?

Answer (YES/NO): NO